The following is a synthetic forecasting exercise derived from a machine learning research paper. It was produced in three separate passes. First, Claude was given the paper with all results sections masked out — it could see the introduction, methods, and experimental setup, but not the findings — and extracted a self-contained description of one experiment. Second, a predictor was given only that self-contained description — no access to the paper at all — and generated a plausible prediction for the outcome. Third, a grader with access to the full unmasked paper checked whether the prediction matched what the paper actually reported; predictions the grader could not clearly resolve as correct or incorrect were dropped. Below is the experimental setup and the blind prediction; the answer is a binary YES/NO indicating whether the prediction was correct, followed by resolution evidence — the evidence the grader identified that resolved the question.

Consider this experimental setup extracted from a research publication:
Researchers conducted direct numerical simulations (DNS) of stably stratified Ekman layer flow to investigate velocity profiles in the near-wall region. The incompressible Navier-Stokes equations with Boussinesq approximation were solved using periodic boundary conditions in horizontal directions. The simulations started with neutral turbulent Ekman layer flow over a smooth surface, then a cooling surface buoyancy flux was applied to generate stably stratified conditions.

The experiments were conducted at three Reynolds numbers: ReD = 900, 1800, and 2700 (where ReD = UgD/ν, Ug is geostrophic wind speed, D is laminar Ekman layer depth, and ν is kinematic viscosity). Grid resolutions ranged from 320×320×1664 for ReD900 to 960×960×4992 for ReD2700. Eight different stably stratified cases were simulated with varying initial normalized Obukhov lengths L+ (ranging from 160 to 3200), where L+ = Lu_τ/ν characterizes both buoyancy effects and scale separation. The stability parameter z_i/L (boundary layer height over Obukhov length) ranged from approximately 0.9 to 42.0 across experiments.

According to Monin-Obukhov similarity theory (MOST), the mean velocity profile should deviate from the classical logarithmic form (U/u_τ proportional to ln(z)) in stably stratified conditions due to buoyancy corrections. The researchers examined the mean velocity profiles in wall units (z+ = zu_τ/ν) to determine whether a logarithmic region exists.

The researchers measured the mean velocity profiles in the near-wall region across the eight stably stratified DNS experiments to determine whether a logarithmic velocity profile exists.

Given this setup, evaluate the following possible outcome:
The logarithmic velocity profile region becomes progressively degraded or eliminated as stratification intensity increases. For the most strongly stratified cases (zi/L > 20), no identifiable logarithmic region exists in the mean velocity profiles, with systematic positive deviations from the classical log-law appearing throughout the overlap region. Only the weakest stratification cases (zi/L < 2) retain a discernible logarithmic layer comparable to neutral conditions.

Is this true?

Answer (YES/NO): NO